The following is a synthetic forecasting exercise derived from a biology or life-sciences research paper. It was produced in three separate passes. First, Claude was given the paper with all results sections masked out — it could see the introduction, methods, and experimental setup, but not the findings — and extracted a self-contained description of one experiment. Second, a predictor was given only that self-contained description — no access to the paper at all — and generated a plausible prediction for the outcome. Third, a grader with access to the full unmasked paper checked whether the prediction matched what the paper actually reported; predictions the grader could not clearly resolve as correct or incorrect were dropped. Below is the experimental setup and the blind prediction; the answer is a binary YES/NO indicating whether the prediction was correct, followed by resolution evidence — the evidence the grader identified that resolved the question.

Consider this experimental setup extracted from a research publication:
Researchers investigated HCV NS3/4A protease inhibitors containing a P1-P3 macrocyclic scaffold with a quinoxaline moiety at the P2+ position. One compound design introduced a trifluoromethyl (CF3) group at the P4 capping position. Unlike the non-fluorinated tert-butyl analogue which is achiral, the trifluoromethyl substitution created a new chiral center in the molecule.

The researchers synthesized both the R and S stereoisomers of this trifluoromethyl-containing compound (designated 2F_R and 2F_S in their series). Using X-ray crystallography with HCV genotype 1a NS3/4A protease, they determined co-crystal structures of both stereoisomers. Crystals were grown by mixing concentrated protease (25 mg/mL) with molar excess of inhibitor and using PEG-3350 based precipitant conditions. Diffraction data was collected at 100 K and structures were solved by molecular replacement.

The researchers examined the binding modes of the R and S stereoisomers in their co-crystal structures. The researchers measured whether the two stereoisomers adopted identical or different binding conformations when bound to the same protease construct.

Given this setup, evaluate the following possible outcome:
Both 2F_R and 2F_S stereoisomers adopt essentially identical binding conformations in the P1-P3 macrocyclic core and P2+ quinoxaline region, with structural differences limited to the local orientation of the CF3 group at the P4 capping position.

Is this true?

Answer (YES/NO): YES